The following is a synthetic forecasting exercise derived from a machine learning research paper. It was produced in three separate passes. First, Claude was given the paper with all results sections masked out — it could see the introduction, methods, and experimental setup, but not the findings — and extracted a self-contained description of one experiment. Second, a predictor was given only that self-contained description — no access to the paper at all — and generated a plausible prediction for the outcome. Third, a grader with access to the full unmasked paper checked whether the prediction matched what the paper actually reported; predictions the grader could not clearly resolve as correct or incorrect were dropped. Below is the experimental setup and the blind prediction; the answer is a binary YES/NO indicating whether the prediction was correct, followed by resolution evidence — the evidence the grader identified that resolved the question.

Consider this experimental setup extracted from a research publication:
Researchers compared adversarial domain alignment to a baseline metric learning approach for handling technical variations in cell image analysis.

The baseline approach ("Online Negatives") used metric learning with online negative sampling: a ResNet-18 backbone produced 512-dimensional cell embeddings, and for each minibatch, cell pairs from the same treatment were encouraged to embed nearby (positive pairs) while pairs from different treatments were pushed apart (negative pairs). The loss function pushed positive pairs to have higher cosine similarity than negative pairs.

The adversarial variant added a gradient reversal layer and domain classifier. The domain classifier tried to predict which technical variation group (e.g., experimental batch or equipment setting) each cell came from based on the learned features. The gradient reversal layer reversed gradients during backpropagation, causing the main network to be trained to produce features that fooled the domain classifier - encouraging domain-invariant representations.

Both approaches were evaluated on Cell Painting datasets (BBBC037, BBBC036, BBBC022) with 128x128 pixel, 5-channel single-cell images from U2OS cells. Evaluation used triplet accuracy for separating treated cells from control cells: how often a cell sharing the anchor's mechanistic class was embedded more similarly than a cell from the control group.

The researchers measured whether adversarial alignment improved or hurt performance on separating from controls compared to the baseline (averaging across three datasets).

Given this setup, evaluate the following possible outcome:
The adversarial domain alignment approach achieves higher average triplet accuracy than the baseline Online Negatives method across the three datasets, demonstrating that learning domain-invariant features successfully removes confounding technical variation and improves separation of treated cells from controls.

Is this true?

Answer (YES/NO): NO